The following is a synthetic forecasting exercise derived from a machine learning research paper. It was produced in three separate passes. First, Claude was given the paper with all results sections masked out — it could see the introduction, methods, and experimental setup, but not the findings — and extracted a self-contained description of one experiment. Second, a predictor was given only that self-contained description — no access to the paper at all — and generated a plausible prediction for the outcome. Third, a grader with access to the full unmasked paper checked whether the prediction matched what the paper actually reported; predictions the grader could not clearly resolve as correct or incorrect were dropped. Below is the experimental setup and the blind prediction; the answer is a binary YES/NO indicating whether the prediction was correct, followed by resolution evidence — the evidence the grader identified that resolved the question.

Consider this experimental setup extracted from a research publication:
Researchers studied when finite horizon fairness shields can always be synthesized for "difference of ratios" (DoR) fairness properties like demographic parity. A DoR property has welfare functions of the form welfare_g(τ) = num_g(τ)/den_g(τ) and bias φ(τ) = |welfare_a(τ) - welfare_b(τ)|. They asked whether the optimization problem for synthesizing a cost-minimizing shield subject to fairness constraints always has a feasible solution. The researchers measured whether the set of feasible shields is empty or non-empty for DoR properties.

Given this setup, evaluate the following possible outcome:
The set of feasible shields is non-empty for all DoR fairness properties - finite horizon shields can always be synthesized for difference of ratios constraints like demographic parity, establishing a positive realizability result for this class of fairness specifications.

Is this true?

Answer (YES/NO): YES